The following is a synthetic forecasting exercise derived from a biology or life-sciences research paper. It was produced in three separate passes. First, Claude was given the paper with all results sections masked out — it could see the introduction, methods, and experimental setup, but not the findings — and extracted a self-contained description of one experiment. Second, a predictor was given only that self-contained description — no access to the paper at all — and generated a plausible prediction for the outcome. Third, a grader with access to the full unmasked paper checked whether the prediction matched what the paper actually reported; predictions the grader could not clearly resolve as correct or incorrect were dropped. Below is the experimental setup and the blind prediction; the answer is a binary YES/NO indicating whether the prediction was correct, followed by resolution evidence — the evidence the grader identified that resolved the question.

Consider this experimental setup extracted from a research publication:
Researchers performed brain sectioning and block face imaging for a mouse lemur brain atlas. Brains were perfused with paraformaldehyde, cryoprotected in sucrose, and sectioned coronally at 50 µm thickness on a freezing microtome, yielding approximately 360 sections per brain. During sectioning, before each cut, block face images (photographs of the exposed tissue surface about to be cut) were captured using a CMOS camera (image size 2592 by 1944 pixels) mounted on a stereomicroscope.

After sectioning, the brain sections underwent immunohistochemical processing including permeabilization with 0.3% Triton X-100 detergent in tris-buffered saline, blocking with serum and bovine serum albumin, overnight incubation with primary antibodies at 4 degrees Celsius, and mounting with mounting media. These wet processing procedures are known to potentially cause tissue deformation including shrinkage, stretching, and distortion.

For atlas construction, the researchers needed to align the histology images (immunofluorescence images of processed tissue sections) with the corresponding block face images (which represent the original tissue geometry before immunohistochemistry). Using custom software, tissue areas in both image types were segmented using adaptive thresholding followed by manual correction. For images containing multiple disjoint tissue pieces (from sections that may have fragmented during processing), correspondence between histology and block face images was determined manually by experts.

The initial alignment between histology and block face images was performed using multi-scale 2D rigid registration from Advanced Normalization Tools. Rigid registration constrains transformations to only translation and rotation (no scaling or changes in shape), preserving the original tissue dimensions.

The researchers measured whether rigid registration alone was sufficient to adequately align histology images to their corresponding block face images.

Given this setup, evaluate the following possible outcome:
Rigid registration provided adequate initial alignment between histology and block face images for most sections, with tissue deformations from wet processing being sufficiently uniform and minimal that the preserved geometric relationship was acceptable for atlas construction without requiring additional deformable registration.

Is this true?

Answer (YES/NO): NO